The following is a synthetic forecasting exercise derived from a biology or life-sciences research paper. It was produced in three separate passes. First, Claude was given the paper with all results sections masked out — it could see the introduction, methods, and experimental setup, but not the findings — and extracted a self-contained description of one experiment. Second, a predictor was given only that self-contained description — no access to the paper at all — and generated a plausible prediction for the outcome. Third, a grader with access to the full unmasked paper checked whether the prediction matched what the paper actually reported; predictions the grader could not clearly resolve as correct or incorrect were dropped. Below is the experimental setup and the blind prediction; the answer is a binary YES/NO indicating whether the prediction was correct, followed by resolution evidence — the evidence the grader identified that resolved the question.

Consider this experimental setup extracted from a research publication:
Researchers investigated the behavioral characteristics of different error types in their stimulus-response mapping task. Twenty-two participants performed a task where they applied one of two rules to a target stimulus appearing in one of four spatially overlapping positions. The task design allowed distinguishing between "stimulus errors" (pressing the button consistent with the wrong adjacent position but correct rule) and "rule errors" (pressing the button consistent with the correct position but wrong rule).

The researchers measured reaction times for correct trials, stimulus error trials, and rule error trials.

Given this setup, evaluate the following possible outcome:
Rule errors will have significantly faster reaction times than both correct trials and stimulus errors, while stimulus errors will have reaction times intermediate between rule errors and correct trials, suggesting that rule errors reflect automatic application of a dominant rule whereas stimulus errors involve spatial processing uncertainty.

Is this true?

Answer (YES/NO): NO